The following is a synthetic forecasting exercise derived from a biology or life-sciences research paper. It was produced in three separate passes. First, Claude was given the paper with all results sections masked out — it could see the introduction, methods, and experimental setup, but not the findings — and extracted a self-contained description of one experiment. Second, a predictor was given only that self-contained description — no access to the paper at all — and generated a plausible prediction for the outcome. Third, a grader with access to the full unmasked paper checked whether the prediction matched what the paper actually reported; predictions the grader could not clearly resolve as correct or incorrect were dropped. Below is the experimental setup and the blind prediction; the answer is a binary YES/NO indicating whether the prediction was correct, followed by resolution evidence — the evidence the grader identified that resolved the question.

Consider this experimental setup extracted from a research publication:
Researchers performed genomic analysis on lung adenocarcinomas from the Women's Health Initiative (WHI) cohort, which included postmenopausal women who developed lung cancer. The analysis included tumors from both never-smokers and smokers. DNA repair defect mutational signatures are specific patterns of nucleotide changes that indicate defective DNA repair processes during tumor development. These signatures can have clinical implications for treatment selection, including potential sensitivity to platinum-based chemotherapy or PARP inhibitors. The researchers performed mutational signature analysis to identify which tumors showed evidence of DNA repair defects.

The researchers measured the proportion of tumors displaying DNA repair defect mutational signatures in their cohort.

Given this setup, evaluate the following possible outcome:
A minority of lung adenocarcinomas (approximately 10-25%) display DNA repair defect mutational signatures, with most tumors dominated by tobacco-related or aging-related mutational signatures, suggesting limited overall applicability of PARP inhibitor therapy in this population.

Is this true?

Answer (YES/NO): YES